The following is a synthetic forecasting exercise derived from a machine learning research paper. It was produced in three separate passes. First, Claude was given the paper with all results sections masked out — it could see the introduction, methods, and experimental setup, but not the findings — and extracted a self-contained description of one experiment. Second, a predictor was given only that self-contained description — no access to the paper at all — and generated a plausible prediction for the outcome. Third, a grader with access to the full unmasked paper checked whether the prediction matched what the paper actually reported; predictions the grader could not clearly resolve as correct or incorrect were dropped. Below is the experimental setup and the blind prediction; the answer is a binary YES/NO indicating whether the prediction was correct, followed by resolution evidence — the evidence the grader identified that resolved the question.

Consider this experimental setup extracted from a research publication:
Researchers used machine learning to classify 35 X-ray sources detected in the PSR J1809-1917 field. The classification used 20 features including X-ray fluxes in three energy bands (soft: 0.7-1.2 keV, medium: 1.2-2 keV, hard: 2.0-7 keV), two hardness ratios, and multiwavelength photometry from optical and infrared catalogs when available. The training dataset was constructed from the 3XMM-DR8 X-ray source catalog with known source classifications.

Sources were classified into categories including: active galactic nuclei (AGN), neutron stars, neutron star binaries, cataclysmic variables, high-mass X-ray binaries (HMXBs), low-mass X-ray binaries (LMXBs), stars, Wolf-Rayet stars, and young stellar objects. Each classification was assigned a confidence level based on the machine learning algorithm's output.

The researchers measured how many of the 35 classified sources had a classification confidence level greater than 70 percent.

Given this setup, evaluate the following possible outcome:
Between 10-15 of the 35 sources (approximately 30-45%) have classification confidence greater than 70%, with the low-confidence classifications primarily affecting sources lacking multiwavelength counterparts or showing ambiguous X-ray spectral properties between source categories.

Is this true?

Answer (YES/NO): YES